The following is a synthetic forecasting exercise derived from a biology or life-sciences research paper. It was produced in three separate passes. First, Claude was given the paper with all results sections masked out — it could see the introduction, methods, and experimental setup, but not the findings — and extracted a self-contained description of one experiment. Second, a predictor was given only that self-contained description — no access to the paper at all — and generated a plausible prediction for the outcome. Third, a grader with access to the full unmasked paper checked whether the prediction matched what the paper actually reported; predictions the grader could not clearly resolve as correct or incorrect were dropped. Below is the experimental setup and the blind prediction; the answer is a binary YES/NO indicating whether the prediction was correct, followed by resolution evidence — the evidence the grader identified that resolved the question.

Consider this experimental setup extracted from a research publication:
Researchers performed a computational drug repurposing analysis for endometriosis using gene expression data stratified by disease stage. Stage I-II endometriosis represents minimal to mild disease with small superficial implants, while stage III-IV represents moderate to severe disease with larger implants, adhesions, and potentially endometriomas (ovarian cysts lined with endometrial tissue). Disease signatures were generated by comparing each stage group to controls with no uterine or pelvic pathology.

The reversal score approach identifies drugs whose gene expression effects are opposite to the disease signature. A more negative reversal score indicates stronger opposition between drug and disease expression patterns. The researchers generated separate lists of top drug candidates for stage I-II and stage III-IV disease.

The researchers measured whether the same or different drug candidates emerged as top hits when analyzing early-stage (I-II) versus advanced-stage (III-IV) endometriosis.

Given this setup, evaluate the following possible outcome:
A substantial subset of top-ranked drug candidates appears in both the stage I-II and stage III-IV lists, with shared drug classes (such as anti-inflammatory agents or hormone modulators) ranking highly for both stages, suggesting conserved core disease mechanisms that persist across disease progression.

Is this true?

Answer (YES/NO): YES